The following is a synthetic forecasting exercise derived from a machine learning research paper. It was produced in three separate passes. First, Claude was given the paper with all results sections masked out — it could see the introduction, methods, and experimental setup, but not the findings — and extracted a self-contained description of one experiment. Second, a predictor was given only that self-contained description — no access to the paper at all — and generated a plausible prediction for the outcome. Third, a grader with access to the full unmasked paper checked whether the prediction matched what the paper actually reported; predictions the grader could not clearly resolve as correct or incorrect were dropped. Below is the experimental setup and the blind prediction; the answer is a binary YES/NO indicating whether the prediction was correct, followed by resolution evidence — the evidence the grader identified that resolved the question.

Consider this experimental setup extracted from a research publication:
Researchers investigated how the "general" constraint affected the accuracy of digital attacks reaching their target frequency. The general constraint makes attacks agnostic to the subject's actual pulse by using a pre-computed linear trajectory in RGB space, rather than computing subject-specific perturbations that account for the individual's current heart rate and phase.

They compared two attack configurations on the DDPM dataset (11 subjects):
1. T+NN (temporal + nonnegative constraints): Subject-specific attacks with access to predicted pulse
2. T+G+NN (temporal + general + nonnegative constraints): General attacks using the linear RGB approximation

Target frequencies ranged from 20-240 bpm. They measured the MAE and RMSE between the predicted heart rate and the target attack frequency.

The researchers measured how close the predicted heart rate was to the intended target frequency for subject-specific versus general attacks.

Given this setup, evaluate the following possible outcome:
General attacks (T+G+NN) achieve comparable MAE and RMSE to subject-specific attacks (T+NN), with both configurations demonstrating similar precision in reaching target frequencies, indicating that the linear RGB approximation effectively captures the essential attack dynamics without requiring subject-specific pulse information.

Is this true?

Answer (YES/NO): NO